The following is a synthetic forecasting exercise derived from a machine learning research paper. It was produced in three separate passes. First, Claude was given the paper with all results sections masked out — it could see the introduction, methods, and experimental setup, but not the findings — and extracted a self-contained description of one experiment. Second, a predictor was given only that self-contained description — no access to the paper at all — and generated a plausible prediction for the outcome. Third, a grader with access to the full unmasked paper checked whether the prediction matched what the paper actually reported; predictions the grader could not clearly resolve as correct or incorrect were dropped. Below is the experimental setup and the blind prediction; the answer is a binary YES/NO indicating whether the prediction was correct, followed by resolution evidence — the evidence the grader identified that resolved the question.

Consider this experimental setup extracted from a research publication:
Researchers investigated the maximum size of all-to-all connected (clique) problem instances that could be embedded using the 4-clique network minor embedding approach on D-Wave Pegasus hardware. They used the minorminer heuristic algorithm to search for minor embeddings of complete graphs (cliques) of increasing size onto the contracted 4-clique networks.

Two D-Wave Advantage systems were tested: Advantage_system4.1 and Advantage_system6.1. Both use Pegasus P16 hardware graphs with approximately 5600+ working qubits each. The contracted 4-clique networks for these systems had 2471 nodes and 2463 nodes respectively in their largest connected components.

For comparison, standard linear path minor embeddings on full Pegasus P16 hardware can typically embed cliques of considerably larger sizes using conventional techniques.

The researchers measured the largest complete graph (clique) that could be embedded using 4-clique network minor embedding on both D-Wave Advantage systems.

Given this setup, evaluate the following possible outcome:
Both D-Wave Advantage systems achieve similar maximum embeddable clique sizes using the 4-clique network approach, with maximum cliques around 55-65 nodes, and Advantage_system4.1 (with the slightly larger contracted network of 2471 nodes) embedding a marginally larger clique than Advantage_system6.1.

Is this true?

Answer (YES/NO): NO